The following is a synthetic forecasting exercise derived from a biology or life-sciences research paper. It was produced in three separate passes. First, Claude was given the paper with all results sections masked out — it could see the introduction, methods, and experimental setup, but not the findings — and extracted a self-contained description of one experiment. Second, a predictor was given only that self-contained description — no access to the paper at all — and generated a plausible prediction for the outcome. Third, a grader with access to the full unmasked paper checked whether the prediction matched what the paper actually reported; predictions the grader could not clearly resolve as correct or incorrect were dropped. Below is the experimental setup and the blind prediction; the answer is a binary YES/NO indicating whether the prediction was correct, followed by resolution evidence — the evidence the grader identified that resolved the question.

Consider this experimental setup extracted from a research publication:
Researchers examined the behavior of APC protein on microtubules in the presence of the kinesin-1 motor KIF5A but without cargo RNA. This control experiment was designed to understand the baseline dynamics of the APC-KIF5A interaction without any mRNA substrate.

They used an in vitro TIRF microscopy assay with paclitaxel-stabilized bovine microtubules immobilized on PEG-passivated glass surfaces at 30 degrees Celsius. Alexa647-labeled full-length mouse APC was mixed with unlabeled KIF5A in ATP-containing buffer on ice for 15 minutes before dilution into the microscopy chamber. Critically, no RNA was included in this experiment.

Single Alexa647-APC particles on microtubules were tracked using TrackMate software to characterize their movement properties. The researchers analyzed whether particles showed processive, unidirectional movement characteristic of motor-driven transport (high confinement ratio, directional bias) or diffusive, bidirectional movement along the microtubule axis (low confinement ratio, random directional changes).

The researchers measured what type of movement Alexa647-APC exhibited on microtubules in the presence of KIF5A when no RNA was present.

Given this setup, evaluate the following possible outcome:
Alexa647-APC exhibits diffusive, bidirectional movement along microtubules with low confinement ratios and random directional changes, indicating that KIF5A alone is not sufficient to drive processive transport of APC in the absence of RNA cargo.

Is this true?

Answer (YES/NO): NO